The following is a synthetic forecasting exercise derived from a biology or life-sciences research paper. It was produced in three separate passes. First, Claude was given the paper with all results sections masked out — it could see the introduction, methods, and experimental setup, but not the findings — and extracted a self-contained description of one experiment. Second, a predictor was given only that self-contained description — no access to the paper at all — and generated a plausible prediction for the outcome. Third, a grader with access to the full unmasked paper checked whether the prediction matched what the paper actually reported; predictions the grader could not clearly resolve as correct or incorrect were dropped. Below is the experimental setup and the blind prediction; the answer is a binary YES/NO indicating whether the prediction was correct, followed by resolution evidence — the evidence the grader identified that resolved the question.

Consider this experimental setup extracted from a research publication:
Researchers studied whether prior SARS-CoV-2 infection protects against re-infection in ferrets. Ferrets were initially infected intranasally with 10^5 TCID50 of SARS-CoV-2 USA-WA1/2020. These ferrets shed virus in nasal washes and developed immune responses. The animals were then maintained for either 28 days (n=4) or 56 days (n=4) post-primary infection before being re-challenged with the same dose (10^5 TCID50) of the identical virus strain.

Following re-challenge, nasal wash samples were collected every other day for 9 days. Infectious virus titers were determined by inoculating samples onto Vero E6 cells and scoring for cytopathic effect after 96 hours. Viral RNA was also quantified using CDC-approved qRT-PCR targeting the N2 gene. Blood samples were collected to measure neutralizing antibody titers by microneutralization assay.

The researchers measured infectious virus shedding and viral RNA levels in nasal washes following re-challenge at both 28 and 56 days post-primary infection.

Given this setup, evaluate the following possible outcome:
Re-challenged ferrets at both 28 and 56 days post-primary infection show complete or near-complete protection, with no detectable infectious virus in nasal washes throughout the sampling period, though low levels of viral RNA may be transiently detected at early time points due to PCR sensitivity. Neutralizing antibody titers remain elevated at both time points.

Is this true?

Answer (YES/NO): NO